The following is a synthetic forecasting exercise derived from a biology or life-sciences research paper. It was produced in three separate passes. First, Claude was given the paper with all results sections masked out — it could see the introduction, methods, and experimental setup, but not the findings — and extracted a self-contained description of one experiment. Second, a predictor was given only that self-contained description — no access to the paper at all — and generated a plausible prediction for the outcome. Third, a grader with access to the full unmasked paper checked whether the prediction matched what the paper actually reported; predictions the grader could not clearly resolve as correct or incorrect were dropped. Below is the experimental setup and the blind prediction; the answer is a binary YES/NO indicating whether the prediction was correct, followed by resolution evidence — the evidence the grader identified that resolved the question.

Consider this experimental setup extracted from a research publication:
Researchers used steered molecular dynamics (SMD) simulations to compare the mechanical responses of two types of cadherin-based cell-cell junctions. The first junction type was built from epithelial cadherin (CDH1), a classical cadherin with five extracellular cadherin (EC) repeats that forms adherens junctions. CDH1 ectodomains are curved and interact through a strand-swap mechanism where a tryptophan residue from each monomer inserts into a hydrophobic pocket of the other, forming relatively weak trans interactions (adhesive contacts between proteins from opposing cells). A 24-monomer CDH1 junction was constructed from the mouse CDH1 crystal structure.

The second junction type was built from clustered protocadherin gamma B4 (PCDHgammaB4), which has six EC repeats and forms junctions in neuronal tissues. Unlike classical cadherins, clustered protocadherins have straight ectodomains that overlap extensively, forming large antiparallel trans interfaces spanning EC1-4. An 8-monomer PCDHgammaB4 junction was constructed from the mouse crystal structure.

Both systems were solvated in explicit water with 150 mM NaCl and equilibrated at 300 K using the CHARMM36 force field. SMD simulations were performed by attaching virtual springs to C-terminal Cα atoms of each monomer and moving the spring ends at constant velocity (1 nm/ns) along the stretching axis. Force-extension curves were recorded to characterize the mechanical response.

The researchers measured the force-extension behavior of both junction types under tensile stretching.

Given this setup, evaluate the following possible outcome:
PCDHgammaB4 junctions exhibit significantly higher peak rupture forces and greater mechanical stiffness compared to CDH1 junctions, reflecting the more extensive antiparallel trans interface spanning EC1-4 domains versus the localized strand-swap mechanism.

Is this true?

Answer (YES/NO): YES